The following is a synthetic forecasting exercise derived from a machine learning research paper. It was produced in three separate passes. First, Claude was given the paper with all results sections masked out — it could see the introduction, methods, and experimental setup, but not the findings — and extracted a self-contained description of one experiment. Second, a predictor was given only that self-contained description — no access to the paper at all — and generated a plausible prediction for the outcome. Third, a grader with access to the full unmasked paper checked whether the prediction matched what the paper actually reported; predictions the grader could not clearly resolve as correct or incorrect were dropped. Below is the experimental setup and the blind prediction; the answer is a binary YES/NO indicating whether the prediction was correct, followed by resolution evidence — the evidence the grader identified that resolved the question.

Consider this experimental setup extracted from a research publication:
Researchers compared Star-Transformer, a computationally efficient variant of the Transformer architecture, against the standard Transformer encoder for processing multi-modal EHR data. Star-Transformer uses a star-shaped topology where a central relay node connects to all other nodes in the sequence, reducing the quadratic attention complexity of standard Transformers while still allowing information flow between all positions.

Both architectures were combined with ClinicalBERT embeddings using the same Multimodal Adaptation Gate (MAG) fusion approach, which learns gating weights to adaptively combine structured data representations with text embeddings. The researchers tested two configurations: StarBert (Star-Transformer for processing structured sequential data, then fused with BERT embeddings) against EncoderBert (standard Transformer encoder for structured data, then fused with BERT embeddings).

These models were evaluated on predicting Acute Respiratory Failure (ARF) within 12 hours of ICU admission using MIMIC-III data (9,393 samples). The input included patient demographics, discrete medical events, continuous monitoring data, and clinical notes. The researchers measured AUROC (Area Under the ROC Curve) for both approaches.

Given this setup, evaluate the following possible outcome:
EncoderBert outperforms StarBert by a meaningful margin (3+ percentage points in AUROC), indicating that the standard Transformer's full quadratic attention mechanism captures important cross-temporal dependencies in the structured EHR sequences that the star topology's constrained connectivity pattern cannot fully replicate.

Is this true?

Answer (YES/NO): NO